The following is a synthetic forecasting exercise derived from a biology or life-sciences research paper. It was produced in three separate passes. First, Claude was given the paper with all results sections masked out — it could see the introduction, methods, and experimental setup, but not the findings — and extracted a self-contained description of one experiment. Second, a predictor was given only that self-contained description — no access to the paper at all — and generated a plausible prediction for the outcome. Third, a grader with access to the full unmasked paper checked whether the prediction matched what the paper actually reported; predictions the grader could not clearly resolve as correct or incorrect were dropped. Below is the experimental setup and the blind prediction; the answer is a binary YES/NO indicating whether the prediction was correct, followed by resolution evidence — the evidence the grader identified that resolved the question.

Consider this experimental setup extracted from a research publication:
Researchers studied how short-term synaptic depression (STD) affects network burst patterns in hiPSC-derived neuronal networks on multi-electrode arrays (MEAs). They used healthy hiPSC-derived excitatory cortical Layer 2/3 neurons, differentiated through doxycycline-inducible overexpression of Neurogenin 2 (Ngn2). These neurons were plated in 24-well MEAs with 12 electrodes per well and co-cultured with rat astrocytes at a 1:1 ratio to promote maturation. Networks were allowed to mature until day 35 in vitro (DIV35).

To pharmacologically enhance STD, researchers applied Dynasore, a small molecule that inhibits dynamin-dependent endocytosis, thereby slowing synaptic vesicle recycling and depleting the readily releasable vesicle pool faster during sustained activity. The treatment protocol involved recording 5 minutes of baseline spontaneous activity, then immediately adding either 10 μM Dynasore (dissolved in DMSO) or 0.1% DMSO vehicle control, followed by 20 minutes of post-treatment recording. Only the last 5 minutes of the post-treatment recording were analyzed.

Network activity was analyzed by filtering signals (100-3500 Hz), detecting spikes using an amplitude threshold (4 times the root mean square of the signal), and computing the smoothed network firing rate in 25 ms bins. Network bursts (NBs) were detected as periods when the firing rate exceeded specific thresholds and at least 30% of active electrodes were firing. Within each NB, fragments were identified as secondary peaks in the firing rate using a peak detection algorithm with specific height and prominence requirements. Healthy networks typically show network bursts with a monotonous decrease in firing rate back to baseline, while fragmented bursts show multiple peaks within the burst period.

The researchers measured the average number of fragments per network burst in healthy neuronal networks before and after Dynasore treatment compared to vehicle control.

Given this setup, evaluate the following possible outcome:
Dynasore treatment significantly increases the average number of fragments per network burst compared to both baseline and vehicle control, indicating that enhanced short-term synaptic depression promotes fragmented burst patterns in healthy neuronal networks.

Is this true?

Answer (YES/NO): YES